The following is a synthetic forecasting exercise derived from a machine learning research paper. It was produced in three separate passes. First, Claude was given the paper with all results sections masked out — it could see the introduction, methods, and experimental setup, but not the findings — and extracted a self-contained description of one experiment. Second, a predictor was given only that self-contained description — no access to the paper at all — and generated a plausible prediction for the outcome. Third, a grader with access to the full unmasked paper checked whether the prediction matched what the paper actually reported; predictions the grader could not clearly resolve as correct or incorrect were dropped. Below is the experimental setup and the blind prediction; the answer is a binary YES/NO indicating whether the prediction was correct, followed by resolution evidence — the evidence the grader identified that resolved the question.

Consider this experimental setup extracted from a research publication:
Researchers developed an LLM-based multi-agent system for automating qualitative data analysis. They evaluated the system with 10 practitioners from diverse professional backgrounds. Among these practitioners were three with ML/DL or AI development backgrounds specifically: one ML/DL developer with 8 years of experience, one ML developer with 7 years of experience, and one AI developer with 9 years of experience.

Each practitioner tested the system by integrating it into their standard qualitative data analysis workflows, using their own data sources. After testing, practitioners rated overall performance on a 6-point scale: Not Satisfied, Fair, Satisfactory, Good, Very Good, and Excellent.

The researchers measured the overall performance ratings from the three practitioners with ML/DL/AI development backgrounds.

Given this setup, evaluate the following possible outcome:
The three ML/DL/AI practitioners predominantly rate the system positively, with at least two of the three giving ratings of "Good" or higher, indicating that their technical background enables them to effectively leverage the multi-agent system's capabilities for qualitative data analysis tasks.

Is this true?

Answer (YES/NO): YES